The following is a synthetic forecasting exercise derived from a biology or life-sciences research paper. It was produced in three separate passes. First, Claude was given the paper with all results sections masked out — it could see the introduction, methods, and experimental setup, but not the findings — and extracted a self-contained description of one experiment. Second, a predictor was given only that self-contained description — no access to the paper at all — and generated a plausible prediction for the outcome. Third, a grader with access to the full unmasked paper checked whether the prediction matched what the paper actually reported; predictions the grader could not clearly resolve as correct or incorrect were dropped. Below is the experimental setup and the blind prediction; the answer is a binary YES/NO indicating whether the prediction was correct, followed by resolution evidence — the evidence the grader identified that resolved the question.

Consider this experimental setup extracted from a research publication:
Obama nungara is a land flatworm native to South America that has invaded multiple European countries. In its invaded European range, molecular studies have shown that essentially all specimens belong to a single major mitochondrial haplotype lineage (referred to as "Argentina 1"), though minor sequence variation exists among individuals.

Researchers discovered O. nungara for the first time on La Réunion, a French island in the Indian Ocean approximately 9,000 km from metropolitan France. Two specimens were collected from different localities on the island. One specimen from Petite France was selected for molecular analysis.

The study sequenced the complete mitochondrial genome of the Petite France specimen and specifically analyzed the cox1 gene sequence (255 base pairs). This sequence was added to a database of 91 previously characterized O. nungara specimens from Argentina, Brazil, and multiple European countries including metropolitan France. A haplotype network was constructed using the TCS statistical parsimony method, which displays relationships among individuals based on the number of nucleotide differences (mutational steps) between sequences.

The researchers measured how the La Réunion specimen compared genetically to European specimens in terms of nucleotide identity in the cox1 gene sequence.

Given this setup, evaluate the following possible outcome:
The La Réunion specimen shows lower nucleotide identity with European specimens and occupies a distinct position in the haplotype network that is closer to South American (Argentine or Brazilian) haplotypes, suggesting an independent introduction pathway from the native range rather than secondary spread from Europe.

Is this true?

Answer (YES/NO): NO